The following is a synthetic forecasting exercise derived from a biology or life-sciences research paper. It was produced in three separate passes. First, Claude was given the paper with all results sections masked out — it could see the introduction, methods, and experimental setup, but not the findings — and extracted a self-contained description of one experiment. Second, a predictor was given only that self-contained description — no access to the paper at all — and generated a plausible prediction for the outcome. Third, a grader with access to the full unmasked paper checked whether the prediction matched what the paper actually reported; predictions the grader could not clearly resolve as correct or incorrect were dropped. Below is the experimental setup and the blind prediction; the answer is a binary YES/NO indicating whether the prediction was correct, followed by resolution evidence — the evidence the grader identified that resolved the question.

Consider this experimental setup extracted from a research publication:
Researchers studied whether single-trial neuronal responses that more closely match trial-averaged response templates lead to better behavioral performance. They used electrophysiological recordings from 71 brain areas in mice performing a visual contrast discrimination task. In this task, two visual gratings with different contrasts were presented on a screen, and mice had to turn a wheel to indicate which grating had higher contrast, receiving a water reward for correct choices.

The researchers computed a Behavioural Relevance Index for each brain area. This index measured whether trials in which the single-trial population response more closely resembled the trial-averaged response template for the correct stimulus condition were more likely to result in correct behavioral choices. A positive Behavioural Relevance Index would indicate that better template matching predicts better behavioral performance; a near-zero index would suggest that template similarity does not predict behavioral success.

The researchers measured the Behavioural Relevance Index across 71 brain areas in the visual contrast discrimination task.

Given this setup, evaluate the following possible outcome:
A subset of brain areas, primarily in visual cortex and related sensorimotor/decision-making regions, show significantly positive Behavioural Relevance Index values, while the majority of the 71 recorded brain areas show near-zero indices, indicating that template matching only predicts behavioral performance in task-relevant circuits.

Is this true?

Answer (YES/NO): NO